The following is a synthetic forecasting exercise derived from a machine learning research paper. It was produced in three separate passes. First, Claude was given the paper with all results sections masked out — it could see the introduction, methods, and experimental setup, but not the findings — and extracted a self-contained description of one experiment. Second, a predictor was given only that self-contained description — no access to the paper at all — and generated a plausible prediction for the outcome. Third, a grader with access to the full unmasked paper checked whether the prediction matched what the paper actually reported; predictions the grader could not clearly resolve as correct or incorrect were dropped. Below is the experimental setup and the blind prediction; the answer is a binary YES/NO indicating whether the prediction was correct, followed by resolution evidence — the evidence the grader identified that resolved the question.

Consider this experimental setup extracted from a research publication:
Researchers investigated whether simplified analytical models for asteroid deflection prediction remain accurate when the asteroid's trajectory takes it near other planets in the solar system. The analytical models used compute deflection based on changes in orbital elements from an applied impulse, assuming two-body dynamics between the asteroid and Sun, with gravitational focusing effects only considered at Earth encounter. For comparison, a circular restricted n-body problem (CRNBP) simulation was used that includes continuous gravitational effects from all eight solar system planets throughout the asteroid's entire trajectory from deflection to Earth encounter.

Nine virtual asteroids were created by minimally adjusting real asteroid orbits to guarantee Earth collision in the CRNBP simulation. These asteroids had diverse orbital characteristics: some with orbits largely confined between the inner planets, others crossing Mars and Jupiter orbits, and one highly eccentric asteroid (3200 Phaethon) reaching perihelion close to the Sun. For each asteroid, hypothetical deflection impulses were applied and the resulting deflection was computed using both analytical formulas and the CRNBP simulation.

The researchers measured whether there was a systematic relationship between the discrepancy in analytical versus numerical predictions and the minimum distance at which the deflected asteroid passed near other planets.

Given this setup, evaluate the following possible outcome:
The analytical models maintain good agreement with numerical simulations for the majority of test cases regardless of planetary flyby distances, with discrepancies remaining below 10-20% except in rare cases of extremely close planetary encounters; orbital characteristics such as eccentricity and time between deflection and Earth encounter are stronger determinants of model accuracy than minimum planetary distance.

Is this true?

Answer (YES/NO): NO